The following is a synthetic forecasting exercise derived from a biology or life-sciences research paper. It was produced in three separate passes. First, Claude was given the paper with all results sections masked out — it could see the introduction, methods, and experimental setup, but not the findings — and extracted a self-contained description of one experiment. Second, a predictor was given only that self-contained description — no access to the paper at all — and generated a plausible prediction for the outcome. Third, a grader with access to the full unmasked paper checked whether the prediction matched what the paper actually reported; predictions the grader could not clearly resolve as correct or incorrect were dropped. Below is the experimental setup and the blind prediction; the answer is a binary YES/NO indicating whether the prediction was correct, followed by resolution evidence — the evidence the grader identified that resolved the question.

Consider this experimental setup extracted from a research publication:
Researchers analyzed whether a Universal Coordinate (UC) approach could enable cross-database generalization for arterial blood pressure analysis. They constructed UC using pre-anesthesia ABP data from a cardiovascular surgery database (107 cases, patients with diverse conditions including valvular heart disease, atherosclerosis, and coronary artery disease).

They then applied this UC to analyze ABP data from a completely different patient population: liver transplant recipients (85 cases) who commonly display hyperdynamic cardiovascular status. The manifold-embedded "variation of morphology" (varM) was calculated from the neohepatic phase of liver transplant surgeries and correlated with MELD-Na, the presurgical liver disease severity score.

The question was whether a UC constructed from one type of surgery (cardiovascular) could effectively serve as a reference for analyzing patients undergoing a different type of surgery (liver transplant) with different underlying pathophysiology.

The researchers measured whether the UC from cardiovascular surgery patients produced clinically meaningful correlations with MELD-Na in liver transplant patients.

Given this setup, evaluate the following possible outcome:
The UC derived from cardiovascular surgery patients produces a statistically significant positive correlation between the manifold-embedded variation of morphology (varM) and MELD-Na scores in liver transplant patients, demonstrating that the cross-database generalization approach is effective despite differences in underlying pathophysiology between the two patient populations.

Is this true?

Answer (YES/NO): NO